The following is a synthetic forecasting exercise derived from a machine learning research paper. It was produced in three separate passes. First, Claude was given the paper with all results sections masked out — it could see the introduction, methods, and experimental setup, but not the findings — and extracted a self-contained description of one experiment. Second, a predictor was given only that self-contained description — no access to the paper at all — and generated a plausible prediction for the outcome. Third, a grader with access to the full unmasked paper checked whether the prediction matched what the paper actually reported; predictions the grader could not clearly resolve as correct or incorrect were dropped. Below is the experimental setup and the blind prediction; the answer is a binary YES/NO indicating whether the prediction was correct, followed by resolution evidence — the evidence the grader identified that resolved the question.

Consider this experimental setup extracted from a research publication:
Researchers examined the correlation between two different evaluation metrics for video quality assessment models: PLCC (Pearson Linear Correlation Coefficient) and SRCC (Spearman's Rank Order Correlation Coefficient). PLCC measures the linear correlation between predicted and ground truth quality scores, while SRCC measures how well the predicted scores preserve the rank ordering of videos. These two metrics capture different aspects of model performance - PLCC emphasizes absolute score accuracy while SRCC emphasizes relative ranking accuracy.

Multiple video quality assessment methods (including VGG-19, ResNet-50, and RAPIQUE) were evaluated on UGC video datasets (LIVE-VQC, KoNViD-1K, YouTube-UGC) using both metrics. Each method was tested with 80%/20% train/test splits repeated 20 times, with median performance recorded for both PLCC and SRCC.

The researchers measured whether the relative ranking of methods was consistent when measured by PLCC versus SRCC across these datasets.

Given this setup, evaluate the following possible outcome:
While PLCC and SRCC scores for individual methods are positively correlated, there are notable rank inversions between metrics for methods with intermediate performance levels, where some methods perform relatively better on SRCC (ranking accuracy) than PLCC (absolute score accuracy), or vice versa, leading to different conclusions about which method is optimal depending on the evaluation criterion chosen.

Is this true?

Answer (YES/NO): YES